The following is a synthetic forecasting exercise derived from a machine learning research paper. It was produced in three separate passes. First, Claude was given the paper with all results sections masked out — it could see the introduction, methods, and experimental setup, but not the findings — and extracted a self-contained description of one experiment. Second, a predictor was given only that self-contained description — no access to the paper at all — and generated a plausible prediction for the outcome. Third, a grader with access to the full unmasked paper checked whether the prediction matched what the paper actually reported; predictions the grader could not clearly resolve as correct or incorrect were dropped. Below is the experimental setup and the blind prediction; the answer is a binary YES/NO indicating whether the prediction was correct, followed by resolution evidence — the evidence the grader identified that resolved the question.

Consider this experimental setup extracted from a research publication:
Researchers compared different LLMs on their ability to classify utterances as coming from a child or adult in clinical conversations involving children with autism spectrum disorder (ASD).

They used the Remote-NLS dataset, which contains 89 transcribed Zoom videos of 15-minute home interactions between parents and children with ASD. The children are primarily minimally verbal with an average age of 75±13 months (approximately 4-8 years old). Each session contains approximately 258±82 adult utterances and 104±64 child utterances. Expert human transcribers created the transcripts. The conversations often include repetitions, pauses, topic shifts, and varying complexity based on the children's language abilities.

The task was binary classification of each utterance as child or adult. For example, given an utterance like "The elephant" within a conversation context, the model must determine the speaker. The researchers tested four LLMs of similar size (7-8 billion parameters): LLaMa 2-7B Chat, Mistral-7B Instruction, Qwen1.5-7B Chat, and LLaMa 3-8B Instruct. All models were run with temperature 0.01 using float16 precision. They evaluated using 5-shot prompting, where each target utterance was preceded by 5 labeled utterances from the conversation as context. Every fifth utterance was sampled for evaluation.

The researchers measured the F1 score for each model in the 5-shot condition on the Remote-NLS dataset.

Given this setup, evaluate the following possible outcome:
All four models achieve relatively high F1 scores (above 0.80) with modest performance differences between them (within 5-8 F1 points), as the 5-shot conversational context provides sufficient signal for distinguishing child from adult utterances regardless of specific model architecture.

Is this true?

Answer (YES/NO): NO